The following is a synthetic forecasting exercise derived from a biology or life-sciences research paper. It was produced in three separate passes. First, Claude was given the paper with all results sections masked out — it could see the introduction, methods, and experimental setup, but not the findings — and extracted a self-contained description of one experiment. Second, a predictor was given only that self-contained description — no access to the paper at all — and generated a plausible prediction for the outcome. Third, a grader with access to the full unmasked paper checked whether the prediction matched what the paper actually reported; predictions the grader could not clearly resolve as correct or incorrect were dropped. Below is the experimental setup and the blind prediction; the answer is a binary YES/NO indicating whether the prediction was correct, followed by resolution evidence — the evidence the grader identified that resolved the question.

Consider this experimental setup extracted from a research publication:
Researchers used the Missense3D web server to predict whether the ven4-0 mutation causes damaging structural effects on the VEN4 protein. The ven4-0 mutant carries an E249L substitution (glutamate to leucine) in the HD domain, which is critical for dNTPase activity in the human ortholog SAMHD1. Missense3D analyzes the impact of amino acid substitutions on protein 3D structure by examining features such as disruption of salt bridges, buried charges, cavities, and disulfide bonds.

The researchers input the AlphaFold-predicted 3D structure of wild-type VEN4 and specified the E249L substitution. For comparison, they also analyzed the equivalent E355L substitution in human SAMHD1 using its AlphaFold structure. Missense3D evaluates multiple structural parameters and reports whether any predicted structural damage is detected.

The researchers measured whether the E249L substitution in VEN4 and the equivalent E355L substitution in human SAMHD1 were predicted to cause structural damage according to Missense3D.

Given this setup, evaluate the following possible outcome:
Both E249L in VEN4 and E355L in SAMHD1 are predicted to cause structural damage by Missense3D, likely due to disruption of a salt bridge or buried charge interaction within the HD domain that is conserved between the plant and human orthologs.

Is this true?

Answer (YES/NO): NO